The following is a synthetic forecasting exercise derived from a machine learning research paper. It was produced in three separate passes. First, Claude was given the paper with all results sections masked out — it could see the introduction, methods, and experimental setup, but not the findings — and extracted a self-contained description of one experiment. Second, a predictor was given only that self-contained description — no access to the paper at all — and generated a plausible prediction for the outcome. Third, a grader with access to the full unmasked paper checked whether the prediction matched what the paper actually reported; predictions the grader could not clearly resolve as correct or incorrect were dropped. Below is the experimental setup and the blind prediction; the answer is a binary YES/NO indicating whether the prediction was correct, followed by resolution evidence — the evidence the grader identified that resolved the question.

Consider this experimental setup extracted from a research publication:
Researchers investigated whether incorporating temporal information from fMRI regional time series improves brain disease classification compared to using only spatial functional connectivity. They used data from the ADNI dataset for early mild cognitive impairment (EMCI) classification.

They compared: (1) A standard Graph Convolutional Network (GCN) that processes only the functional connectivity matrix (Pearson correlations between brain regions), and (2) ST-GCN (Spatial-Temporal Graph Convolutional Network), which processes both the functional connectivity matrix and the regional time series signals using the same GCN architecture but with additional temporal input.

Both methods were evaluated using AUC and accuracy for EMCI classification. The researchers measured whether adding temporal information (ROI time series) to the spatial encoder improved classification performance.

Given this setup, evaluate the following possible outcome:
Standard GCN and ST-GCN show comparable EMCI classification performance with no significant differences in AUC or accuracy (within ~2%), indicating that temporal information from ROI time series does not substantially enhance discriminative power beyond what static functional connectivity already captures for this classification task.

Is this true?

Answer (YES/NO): NO